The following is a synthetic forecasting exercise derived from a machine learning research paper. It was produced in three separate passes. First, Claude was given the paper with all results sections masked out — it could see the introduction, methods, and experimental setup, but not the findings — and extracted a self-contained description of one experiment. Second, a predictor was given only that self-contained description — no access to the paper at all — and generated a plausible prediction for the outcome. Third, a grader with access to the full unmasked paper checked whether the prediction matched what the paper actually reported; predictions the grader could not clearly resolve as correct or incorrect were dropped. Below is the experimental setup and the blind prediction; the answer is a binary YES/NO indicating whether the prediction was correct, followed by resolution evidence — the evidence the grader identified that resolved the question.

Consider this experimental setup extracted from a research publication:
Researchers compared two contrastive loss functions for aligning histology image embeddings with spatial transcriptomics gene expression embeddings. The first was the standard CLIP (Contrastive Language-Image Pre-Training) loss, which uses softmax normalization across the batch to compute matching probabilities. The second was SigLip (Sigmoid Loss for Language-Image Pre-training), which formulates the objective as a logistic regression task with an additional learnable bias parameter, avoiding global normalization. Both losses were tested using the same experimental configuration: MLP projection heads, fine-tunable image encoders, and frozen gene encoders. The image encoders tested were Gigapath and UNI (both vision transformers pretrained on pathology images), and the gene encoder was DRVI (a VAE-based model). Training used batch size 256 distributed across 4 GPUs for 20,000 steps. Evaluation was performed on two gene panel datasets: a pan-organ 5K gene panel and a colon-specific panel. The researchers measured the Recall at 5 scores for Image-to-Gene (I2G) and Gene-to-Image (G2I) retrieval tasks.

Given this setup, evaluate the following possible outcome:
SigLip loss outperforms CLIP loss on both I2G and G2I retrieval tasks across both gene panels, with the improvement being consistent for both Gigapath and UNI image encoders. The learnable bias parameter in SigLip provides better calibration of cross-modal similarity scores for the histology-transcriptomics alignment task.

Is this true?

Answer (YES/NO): NO